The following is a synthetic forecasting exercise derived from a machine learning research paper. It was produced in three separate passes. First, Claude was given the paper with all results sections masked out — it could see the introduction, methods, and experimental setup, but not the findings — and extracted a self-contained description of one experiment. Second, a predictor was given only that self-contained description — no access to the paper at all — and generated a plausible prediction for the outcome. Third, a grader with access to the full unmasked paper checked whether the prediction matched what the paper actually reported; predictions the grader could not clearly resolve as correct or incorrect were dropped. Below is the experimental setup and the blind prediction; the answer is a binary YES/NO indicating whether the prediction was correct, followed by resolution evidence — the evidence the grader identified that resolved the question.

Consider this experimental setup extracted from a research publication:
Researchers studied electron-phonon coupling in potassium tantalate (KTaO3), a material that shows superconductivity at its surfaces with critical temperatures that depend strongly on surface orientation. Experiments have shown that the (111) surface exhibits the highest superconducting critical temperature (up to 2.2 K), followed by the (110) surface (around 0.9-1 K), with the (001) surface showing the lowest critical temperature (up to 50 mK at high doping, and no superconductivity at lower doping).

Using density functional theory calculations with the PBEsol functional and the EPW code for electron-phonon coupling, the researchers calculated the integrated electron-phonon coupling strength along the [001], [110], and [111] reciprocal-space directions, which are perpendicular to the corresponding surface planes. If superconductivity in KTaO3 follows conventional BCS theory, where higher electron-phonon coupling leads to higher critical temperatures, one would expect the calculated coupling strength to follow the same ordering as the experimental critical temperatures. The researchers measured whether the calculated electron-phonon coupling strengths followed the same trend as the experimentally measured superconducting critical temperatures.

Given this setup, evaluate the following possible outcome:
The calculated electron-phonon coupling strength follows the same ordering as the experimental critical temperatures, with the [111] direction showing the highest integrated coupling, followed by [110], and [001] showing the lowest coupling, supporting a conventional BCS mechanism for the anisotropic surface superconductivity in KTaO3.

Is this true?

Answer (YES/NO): NO